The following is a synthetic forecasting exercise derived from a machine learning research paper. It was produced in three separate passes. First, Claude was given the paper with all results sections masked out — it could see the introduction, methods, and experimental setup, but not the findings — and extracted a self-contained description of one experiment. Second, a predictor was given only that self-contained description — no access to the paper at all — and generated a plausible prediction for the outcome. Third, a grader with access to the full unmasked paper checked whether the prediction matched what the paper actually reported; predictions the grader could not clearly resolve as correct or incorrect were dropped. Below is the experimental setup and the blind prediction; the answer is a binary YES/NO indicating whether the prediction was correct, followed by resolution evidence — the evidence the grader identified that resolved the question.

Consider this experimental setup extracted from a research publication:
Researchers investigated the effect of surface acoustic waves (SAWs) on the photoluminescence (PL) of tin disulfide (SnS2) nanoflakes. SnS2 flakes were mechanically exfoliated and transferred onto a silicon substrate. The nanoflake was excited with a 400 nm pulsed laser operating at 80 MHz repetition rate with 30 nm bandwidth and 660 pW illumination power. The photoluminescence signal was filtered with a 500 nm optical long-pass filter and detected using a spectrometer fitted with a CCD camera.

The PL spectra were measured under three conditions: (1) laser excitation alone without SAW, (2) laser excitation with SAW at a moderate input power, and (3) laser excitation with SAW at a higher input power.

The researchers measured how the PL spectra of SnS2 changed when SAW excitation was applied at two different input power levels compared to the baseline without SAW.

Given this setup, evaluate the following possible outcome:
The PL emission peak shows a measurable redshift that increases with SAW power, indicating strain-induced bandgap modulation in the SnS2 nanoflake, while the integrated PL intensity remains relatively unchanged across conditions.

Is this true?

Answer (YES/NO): NO